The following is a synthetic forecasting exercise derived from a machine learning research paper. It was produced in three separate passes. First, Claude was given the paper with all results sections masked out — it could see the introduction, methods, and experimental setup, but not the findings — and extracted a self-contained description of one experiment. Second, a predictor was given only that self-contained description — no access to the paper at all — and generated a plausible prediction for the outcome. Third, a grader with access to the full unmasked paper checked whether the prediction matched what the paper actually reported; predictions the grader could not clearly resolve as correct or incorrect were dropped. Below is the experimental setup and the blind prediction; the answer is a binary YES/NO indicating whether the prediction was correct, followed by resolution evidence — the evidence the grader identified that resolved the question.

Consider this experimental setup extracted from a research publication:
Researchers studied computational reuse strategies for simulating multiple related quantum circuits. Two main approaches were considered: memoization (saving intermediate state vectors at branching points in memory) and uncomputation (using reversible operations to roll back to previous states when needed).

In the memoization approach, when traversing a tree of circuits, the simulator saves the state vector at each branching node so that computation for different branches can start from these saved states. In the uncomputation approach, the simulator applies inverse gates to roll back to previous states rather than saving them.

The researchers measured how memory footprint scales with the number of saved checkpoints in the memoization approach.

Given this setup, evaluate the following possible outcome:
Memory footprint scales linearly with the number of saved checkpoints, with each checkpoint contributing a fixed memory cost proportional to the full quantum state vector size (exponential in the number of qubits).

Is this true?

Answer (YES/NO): NO